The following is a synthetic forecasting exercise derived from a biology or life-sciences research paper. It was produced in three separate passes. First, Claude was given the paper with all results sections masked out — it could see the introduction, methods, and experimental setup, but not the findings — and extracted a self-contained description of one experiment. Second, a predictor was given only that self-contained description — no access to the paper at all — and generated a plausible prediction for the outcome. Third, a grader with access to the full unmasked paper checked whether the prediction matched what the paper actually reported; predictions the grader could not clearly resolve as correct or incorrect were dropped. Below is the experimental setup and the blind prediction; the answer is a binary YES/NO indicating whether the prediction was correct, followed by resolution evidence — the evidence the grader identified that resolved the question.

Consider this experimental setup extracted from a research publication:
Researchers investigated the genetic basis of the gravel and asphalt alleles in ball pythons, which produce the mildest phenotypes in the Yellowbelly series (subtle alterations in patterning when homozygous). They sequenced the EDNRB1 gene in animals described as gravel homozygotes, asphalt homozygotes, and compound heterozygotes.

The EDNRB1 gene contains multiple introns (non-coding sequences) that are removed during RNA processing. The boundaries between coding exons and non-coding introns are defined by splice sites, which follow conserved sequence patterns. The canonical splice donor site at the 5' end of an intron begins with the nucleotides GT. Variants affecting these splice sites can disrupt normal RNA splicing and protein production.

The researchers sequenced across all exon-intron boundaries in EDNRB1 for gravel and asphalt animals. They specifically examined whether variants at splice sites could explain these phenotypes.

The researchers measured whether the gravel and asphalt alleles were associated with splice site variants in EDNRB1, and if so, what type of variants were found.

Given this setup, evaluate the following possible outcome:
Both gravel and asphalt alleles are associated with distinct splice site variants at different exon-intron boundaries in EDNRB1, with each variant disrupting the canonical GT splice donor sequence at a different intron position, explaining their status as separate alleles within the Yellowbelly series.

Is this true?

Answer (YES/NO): NO